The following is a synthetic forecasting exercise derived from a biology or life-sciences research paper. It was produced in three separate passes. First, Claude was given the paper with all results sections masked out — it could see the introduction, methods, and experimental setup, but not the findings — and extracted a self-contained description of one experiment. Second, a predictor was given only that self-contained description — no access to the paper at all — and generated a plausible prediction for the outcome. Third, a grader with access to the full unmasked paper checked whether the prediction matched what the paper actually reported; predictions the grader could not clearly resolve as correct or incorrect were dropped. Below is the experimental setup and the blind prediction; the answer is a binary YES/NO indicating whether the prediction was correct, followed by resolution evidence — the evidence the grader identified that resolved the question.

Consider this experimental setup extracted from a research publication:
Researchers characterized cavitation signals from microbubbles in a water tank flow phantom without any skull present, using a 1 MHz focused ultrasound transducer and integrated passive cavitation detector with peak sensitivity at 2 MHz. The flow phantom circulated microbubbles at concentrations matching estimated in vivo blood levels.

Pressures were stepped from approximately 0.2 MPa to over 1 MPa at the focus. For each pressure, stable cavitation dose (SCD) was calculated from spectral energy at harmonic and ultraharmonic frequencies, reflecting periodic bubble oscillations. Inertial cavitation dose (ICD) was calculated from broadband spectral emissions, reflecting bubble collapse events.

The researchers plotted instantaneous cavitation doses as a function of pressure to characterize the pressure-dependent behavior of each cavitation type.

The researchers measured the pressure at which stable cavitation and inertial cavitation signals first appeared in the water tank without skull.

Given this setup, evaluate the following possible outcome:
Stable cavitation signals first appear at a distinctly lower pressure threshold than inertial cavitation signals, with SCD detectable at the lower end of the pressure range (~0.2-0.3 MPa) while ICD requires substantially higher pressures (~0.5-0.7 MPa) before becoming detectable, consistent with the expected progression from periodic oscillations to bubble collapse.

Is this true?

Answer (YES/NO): NO